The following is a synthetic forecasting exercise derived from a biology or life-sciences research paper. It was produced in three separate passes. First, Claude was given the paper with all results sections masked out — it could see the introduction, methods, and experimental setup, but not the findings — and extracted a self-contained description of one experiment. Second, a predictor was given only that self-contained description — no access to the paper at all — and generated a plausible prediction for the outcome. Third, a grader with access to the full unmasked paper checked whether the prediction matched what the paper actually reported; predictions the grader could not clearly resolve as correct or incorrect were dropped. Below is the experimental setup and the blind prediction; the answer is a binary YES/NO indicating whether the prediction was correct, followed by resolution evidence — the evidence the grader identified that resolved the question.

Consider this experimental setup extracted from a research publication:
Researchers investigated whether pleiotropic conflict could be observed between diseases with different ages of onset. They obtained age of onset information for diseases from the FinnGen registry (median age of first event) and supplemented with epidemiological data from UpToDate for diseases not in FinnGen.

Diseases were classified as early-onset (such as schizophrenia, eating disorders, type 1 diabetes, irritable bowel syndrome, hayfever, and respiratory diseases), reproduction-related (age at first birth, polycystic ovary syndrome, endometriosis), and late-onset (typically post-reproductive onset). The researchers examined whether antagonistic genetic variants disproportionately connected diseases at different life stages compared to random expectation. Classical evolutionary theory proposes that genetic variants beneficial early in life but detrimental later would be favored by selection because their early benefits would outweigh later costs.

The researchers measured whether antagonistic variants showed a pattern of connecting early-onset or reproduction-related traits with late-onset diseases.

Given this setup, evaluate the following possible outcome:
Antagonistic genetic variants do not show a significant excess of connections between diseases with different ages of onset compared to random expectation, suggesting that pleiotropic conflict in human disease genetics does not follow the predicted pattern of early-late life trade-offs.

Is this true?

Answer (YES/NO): NO